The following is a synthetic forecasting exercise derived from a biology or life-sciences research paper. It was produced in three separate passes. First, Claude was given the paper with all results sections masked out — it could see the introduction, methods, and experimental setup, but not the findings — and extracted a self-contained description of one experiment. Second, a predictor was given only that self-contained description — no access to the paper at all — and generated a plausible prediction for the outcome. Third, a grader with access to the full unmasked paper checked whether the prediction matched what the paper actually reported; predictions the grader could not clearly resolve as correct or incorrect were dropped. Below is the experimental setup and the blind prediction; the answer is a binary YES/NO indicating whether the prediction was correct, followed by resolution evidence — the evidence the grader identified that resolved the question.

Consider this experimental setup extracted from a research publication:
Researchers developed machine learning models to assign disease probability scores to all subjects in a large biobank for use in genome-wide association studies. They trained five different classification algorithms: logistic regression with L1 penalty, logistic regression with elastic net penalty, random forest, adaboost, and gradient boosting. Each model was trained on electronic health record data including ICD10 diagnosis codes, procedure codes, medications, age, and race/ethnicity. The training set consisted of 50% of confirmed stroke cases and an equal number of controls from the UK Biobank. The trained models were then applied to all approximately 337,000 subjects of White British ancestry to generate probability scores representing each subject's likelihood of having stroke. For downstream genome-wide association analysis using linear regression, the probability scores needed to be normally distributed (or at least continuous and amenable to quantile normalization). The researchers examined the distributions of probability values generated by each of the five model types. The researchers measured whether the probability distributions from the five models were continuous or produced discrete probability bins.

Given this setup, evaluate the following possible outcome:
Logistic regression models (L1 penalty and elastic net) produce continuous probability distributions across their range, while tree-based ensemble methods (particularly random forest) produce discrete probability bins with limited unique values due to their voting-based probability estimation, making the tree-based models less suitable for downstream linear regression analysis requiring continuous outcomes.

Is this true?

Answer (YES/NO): NO